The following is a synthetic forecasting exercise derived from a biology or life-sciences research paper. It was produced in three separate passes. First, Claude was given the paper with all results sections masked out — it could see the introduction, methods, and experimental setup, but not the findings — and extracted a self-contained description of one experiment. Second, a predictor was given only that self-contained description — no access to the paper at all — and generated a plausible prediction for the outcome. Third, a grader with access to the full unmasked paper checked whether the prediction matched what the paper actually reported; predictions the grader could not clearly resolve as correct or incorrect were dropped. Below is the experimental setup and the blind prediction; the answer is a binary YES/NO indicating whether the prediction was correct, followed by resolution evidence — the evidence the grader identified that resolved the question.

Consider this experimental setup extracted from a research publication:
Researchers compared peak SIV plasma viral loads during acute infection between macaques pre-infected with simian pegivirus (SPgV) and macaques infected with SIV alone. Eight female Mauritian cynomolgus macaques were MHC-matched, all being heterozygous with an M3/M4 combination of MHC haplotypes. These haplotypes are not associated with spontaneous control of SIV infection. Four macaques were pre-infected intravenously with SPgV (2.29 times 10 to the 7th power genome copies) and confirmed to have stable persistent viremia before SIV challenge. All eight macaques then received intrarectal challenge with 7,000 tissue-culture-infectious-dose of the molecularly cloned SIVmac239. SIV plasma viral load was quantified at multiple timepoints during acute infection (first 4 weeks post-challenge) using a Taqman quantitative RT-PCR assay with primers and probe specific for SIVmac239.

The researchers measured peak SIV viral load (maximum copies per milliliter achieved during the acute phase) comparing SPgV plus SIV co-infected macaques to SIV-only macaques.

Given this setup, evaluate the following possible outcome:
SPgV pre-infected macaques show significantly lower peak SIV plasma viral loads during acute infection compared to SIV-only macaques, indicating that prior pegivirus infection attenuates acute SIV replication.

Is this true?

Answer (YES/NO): NO